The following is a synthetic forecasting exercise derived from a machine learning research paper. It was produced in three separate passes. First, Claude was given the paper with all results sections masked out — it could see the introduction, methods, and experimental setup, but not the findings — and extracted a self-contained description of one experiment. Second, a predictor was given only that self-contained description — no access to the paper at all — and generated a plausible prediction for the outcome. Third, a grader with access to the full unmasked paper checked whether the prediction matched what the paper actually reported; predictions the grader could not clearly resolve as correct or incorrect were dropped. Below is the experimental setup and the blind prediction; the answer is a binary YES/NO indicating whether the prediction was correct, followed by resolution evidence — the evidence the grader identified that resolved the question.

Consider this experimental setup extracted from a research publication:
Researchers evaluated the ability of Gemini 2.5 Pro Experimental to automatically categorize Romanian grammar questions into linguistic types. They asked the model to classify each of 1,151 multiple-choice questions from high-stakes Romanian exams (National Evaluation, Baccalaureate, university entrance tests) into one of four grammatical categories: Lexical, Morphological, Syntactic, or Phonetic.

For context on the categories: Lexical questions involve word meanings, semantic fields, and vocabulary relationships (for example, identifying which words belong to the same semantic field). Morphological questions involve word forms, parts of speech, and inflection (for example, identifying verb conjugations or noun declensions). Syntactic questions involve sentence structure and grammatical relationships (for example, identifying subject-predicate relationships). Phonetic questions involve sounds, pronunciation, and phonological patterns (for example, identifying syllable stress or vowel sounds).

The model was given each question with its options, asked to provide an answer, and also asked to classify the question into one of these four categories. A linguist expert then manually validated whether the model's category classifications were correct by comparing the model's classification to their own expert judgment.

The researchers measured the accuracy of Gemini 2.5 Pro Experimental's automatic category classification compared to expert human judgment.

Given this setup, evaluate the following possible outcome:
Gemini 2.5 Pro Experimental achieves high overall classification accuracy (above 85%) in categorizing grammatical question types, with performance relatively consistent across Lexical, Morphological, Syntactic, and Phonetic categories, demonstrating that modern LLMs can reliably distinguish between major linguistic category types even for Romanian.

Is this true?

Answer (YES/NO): YES